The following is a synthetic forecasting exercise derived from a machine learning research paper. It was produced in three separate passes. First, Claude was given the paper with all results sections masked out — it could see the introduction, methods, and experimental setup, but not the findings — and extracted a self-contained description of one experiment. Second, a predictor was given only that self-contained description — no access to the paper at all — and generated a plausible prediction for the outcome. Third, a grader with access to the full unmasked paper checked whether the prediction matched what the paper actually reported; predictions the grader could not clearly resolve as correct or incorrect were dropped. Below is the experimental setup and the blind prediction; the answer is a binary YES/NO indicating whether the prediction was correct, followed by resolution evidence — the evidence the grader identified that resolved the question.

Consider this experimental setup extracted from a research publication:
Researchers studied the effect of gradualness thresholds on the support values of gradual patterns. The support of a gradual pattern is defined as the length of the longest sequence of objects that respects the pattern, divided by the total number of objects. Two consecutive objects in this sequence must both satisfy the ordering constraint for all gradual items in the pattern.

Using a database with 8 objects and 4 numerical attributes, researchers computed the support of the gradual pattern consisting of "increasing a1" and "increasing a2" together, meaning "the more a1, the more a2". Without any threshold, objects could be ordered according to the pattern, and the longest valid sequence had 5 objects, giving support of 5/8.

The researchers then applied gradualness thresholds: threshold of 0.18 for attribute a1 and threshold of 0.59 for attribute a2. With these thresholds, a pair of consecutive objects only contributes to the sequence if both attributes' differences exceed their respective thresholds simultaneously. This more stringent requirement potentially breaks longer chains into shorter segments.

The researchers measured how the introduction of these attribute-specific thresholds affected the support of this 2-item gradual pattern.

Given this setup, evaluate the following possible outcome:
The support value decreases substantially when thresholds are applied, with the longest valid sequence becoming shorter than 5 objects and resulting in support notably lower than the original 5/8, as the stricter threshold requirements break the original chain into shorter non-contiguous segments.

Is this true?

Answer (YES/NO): YES